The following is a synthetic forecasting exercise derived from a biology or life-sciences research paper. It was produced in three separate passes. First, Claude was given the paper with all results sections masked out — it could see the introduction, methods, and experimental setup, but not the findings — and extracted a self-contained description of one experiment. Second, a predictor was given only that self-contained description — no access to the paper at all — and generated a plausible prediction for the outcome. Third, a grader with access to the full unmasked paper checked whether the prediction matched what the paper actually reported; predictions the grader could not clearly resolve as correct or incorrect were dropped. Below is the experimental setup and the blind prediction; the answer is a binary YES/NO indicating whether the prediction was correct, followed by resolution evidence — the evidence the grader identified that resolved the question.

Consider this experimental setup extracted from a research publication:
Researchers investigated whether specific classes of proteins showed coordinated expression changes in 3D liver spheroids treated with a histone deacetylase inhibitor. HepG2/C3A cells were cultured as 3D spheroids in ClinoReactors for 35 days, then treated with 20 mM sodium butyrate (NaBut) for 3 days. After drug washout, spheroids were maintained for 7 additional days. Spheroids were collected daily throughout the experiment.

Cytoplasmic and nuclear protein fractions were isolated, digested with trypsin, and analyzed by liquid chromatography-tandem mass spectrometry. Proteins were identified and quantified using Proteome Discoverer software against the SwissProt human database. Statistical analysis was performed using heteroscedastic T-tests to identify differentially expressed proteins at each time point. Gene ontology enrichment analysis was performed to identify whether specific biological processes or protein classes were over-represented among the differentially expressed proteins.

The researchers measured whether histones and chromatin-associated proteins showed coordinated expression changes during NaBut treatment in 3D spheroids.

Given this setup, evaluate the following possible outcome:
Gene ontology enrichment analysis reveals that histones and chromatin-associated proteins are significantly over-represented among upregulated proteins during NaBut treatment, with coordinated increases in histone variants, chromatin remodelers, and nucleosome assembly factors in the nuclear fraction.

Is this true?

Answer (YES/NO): NO